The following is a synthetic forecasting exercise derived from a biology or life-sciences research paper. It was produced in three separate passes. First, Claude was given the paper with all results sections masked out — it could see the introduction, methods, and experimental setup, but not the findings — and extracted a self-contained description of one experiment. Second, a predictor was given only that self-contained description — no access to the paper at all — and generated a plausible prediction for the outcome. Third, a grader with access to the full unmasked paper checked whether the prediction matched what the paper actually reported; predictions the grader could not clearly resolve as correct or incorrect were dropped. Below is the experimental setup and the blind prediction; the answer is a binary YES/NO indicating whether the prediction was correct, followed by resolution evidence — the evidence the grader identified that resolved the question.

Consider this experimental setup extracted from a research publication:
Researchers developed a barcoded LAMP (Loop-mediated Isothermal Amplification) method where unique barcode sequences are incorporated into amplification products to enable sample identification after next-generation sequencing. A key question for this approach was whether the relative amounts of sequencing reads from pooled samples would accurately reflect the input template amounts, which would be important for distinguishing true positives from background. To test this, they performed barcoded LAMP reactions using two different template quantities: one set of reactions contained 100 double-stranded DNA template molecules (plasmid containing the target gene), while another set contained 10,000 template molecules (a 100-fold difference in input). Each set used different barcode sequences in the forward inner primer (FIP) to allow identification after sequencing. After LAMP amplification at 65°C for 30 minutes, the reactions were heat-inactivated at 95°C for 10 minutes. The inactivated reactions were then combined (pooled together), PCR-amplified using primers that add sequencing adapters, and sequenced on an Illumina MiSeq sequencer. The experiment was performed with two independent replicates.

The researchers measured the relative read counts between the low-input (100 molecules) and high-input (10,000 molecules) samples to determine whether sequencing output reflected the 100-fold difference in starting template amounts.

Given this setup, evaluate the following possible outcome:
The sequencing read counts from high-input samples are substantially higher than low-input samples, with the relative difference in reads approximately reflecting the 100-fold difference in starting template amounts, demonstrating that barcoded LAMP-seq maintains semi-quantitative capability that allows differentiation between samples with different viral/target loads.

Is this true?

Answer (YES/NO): NO